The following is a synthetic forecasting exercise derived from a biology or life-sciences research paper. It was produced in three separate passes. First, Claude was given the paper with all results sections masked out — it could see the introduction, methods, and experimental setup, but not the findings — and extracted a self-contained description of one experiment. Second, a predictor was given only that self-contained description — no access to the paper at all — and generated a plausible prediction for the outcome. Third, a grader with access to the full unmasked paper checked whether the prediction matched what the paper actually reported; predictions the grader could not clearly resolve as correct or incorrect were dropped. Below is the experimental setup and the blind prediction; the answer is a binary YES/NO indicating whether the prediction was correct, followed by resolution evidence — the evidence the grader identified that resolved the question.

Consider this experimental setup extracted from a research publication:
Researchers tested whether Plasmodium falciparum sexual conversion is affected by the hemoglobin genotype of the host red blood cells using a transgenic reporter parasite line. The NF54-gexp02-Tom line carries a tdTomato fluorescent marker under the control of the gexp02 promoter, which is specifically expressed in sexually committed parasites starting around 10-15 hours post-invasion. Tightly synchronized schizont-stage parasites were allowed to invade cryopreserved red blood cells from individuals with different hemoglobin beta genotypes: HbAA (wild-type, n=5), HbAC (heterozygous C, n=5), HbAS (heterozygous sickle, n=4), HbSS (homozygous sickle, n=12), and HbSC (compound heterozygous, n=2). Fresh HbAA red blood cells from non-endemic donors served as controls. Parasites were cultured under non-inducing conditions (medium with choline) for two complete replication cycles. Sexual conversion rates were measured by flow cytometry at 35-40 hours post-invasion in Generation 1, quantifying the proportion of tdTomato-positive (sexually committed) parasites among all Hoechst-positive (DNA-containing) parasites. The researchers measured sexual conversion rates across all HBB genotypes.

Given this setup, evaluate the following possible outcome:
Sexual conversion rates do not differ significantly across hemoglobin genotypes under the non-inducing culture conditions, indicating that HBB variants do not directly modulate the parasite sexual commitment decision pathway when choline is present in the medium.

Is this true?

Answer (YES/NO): NO